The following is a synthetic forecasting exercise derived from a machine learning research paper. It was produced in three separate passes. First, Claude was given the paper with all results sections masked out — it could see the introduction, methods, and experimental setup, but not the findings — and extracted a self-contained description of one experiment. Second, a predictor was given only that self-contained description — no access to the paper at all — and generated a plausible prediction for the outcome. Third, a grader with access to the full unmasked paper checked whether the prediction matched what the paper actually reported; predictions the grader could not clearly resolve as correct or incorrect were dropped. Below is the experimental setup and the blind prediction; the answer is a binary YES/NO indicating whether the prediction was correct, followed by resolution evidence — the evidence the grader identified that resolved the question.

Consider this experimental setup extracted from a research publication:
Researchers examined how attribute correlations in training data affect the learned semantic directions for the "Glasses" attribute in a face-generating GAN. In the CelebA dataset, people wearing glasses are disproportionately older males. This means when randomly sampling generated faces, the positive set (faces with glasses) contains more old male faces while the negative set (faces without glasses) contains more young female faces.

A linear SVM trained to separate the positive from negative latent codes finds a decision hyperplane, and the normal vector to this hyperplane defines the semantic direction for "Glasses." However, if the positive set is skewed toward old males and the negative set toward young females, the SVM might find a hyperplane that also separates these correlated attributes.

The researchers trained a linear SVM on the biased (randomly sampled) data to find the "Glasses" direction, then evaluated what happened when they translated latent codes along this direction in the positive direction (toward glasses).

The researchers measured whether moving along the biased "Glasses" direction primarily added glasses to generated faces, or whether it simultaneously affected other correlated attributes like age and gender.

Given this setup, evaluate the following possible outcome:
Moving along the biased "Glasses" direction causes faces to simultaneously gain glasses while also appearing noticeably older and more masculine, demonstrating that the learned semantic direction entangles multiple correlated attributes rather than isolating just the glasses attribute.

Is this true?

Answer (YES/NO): YES